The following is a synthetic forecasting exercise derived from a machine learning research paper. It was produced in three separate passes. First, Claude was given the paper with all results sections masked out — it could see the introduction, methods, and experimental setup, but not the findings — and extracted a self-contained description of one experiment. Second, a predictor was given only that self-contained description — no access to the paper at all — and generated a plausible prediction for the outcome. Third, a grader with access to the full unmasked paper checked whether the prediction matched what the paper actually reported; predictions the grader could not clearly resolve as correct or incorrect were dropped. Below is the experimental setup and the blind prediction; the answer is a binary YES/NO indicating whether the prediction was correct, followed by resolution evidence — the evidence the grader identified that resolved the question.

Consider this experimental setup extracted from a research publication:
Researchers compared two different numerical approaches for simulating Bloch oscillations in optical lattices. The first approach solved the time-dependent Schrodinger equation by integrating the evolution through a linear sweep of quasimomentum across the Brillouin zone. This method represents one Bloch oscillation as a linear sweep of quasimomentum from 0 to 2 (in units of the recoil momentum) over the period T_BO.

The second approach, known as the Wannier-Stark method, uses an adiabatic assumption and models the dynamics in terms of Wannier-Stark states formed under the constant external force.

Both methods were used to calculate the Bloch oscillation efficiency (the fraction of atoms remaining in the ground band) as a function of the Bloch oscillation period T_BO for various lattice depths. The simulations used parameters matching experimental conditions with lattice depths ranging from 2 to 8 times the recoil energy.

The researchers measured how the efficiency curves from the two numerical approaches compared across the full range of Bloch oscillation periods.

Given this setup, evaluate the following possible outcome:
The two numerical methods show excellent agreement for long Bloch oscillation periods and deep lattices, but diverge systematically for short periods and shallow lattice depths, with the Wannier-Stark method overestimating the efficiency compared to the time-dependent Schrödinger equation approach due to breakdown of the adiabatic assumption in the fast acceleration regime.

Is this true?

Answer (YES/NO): NO